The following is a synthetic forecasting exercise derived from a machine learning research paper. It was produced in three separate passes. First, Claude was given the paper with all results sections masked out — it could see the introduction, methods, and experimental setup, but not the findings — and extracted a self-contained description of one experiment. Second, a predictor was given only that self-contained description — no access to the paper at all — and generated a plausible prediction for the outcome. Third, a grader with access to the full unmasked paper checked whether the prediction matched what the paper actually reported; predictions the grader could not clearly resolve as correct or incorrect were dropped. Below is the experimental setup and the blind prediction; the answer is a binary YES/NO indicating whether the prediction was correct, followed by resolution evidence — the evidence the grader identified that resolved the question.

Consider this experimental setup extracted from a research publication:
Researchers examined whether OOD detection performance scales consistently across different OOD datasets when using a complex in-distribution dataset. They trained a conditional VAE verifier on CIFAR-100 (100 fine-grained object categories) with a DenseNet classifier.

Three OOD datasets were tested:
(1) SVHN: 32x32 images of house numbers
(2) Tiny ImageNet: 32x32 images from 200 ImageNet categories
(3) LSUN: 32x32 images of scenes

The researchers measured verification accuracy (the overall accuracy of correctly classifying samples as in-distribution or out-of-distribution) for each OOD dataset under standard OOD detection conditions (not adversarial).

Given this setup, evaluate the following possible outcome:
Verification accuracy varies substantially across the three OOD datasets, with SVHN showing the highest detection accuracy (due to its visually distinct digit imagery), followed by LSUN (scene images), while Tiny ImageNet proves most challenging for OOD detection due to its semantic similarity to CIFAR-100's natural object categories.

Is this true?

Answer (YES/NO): NO